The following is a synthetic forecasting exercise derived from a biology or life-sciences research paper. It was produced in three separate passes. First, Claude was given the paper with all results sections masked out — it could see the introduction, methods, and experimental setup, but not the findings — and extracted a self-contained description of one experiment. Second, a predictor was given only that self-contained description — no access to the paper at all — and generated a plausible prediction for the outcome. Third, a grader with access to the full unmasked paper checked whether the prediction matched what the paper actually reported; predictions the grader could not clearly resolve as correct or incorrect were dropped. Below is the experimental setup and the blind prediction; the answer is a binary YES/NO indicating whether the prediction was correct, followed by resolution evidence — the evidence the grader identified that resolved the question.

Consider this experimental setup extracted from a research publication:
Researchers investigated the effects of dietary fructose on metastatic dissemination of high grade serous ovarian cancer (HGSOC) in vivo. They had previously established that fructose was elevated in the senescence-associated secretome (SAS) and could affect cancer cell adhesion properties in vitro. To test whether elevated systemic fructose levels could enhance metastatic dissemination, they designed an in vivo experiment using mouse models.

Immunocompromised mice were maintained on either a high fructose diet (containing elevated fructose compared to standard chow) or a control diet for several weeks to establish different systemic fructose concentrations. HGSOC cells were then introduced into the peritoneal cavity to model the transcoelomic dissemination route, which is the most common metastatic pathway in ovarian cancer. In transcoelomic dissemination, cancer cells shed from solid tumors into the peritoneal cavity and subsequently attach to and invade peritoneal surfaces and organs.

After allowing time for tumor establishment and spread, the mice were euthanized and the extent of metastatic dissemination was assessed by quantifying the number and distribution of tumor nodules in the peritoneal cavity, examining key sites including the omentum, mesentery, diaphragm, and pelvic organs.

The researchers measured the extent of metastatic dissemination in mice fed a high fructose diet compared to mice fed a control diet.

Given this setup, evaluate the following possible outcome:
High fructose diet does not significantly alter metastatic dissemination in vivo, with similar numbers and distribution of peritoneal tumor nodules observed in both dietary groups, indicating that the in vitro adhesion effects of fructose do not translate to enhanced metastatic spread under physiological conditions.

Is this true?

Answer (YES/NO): NO